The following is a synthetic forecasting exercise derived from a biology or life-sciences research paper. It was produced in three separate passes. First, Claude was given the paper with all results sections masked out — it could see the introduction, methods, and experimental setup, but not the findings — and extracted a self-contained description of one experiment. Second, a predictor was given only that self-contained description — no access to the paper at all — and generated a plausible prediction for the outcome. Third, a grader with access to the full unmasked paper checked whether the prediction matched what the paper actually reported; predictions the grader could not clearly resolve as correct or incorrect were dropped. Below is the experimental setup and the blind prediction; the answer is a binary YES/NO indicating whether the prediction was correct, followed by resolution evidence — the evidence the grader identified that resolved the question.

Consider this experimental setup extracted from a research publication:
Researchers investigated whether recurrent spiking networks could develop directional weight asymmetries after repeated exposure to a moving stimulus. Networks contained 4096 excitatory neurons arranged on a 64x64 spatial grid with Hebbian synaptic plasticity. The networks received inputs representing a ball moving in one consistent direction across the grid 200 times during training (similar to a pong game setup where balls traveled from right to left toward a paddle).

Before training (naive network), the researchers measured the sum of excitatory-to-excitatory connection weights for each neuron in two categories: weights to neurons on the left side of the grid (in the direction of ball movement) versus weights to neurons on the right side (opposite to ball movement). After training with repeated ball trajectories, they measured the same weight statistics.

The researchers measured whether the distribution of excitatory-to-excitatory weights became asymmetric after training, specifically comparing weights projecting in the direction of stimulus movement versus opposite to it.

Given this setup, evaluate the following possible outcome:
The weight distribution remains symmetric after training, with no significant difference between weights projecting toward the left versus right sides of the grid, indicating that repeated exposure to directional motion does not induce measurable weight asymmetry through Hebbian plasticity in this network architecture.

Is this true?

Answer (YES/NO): NO